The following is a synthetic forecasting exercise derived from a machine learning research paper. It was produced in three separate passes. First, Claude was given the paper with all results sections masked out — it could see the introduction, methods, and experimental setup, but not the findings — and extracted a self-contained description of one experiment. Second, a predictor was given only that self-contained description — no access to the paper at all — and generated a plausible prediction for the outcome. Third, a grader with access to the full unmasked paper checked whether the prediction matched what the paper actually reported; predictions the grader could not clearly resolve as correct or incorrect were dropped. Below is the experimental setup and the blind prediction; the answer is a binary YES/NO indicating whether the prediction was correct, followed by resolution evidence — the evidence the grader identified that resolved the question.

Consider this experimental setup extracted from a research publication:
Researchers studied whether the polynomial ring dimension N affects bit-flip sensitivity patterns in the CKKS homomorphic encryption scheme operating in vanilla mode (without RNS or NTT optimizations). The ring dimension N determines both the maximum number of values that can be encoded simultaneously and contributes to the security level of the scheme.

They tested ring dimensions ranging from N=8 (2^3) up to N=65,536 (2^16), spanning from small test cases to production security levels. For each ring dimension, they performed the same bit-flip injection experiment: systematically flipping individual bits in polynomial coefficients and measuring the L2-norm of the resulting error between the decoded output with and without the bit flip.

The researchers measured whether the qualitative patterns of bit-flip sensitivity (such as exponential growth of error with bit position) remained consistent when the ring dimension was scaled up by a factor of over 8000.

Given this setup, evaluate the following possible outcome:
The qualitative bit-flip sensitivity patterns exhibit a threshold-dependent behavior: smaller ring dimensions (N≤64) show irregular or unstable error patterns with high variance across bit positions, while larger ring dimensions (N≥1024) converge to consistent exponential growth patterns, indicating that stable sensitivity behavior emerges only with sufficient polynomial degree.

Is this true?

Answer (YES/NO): NO